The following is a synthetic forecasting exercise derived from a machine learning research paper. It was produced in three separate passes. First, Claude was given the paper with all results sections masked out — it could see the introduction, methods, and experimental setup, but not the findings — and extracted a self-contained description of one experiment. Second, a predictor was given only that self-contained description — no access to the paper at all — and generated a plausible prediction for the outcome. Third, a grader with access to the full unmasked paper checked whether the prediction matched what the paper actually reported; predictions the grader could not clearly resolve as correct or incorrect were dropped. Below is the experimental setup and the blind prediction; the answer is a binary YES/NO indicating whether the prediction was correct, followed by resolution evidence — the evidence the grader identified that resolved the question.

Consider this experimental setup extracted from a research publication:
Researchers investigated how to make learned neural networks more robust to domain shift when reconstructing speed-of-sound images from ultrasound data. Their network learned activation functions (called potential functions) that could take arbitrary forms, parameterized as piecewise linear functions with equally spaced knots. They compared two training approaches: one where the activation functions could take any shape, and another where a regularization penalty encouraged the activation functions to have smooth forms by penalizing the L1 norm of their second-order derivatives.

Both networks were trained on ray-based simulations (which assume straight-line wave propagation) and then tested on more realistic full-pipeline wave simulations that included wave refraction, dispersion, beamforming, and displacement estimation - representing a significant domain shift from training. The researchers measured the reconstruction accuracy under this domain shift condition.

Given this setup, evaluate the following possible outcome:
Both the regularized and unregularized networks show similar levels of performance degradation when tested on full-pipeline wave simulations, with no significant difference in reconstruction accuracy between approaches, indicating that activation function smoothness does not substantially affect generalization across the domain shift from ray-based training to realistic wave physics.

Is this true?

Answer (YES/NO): NO